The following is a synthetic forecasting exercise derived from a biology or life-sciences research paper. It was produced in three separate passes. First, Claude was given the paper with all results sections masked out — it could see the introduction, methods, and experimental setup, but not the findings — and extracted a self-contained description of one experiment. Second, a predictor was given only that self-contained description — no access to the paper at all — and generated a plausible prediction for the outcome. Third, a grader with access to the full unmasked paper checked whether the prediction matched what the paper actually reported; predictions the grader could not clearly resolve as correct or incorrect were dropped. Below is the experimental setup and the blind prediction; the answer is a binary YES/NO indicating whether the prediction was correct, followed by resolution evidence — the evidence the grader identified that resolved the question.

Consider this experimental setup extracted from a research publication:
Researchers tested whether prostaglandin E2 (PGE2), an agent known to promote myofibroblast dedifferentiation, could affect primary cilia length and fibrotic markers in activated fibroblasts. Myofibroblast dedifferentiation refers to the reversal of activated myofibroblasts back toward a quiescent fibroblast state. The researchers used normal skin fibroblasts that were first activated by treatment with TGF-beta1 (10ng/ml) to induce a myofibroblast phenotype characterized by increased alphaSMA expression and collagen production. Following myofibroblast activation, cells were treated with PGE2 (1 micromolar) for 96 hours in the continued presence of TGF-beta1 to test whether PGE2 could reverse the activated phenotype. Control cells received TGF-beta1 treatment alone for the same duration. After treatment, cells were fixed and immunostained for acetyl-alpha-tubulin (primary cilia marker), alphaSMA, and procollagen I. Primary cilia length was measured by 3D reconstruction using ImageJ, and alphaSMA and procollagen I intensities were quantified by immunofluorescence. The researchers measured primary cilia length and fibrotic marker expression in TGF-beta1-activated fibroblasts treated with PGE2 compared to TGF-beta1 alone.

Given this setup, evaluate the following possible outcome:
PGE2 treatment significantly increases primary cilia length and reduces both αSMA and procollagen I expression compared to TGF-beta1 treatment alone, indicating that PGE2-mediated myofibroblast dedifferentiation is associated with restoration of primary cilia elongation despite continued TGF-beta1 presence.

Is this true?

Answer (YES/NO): NO